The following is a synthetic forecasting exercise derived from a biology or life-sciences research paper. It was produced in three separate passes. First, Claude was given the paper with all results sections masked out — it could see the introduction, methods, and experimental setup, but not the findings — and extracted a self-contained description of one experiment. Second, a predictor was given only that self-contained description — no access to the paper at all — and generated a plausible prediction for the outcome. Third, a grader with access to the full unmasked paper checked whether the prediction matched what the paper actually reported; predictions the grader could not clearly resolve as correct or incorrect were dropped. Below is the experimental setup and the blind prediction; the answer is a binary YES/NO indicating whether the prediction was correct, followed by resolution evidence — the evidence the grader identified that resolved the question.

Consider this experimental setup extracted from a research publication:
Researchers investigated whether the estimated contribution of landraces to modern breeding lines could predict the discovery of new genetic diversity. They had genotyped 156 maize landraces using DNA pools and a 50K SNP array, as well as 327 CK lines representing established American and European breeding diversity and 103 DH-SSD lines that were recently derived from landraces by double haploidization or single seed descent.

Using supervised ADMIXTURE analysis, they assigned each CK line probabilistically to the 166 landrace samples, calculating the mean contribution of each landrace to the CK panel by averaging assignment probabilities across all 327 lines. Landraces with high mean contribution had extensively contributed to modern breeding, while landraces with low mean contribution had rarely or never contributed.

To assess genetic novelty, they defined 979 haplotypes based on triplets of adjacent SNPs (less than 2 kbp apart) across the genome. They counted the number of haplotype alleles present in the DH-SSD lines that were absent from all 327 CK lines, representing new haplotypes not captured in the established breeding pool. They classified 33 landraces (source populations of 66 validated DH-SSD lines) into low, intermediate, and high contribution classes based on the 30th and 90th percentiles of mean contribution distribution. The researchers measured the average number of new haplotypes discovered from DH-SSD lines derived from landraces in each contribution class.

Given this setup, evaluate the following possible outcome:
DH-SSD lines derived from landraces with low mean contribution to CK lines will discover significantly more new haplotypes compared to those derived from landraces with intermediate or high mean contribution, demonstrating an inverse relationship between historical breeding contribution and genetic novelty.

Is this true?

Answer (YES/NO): YES